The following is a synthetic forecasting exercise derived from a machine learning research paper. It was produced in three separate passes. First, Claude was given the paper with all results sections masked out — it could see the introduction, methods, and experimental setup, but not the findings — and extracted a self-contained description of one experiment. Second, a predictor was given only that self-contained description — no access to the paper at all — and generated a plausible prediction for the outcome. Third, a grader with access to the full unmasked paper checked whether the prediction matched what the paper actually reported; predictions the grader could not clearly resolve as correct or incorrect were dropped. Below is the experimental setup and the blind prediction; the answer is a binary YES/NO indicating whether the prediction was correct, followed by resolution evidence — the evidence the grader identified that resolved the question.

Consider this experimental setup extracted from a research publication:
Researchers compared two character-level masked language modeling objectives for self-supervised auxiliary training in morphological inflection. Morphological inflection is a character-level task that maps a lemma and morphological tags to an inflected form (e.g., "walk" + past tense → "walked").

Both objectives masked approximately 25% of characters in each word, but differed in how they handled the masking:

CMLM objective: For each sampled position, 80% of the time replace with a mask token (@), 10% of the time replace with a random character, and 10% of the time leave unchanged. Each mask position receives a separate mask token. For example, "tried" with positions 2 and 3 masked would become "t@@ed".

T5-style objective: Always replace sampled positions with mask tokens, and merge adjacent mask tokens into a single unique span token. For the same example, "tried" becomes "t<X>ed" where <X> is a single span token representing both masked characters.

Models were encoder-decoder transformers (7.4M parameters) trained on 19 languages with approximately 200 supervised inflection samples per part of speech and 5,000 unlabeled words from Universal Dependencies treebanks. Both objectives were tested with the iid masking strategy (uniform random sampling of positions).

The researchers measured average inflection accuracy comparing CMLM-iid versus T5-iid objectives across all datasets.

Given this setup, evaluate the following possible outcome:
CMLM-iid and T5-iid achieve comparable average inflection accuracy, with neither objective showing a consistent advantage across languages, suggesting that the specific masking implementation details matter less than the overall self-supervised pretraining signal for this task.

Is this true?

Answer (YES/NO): NO